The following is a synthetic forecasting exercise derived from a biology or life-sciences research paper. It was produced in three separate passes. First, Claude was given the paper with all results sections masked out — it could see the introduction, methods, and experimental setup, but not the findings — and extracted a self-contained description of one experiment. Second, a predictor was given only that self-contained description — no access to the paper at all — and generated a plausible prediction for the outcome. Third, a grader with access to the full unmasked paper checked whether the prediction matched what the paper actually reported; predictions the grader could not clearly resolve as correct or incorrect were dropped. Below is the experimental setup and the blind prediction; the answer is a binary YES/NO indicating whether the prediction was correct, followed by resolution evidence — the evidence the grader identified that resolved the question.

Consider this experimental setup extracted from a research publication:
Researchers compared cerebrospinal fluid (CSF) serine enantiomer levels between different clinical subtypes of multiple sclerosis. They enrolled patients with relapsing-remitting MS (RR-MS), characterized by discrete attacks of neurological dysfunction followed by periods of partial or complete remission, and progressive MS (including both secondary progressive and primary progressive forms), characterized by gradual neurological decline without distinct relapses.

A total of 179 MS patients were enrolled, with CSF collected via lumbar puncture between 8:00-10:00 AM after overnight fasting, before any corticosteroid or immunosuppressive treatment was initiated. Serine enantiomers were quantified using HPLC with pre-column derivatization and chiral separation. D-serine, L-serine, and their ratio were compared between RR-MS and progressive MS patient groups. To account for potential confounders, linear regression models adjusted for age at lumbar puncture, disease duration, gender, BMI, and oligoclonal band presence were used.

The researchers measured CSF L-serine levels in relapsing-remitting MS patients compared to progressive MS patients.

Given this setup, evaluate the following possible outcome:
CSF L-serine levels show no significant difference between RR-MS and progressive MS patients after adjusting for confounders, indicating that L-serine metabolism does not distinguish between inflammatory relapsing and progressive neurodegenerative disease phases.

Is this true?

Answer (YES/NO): NO